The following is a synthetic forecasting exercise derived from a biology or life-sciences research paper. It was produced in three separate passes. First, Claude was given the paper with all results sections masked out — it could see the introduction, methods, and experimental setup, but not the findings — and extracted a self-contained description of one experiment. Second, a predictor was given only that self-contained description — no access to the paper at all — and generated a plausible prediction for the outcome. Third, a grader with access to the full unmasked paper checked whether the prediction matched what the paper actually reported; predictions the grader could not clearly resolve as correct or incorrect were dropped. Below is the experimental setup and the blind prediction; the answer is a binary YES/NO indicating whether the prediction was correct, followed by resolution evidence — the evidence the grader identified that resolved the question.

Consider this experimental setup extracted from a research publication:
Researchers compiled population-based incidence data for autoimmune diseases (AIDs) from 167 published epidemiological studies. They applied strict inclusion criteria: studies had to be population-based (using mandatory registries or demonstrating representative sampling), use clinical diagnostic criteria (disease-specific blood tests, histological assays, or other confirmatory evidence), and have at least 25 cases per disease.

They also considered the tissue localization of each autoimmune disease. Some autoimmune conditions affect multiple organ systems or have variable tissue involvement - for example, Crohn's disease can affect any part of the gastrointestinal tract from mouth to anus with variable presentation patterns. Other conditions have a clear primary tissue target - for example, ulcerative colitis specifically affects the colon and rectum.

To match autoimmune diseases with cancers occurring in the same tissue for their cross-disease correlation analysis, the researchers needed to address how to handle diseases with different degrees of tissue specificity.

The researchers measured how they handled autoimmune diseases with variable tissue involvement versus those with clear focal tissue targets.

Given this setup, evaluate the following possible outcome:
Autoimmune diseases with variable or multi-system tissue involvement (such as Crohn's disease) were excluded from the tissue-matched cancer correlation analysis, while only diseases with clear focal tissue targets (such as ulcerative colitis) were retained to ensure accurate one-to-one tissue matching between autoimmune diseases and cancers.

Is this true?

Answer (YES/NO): YES